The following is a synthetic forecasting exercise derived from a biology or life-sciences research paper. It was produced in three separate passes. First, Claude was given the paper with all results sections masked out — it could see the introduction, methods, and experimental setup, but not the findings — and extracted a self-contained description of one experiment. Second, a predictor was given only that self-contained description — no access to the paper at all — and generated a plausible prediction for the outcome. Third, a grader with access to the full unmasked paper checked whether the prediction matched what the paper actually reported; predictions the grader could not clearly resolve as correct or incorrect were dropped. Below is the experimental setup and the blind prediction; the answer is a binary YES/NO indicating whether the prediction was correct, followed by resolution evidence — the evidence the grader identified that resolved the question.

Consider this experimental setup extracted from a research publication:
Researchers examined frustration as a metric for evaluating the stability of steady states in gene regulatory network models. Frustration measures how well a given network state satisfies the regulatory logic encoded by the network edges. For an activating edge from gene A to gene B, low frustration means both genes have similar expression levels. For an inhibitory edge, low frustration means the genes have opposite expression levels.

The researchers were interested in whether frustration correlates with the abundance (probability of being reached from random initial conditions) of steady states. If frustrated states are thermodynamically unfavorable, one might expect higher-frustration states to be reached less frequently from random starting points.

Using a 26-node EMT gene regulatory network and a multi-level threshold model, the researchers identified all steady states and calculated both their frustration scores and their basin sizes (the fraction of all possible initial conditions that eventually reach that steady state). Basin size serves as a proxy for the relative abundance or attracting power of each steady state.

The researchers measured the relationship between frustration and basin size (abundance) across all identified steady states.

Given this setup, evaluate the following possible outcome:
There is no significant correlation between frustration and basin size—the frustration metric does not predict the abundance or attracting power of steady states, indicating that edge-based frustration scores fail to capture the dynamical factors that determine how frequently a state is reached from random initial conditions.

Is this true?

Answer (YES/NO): NO